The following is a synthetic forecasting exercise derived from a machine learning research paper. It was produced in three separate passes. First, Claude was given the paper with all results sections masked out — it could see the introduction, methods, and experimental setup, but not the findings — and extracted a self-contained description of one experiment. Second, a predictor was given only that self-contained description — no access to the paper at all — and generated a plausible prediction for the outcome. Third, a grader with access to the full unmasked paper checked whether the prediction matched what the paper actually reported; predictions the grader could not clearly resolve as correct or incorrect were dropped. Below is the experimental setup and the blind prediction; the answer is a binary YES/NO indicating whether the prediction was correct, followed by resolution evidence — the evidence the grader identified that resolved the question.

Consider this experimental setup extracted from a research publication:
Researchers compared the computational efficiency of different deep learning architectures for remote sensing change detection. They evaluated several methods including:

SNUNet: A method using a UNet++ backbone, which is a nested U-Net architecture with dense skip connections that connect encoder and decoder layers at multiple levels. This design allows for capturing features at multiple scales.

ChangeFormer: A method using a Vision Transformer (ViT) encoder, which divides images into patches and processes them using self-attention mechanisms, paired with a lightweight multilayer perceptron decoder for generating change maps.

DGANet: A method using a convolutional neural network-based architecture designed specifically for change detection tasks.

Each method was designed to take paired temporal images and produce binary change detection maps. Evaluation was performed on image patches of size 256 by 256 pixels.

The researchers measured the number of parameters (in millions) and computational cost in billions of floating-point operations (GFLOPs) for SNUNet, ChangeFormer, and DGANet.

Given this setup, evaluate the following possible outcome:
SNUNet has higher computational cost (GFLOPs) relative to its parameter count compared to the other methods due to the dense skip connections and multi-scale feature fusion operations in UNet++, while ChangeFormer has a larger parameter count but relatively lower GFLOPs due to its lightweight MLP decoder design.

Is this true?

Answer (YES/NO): NO